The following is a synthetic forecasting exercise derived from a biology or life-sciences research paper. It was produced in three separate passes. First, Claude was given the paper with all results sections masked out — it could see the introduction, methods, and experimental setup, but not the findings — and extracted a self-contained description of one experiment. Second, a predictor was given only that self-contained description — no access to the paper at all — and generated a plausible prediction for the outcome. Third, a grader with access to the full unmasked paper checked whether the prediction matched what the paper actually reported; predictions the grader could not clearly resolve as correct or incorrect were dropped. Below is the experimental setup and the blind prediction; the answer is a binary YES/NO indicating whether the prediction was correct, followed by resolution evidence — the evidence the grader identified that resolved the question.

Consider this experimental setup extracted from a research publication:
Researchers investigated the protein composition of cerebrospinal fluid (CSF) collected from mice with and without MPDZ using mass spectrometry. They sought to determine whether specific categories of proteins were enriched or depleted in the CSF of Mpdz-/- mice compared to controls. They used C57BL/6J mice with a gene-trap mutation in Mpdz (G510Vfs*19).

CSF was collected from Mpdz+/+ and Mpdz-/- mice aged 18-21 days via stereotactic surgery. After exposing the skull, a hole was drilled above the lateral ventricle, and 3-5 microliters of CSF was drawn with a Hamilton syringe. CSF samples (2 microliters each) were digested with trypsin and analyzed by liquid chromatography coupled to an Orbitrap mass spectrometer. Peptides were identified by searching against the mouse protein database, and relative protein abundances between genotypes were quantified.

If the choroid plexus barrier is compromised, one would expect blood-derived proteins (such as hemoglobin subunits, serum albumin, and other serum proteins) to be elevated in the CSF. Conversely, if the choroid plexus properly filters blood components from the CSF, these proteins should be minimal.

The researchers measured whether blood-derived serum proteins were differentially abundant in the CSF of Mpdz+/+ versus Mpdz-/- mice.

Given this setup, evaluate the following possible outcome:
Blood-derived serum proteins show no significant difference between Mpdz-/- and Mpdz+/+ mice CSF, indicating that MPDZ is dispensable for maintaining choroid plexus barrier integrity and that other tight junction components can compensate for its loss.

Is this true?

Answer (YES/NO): NO